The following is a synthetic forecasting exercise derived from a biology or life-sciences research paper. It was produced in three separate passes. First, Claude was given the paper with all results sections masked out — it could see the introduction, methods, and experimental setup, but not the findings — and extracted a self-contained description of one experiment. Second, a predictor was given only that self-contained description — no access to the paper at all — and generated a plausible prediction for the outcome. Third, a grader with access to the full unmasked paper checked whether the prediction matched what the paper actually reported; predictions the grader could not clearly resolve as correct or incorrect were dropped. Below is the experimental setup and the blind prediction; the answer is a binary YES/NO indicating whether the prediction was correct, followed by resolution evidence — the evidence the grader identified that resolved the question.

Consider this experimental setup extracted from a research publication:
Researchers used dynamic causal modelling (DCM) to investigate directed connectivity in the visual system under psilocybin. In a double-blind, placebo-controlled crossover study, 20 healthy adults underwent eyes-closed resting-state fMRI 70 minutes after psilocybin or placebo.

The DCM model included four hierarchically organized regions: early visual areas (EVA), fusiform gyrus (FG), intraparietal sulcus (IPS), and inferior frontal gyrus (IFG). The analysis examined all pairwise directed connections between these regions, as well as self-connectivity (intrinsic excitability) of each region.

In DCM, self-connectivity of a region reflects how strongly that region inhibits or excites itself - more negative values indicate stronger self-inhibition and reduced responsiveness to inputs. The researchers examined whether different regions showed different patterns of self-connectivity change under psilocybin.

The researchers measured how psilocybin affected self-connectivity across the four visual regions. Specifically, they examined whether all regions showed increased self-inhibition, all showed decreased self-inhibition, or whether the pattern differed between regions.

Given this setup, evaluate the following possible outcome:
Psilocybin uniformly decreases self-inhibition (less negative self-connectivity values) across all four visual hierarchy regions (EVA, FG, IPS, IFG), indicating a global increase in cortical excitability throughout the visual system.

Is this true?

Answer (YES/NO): NO